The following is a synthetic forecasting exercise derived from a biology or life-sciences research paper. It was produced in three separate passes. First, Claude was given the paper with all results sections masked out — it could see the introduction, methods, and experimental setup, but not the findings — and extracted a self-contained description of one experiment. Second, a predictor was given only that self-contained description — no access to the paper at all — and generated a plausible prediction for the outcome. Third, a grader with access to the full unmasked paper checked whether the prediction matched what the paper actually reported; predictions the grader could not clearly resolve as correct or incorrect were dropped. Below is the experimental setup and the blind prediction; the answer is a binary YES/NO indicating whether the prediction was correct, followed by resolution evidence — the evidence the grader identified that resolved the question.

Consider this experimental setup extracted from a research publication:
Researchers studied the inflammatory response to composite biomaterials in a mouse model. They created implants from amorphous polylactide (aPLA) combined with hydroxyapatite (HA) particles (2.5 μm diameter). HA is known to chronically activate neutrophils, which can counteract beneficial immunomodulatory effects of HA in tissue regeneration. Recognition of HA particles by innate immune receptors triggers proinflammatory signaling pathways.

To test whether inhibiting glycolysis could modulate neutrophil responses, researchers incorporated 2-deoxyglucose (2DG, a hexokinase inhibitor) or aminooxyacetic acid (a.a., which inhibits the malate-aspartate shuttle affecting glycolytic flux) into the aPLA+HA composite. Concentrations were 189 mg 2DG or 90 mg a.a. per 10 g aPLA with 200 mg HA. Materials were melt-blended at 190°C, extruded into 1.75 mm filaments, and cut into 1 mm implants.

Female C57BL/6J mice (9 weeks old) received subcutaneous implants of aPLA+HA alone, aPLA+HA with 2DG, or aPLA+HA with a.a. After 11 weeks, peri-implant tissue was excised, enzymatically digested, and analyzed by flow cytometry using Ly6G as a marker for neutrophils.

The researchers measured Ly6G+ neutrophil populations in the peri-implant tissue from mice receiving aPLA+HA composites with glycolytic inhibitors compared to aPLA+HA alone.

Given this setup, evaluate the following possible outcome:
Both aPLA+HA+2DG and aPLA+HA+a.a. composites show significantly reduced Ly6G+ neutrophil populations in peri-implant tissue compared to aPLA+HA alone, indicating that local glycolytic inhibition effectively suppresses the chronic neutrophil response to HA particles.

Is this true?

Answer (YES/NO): YES